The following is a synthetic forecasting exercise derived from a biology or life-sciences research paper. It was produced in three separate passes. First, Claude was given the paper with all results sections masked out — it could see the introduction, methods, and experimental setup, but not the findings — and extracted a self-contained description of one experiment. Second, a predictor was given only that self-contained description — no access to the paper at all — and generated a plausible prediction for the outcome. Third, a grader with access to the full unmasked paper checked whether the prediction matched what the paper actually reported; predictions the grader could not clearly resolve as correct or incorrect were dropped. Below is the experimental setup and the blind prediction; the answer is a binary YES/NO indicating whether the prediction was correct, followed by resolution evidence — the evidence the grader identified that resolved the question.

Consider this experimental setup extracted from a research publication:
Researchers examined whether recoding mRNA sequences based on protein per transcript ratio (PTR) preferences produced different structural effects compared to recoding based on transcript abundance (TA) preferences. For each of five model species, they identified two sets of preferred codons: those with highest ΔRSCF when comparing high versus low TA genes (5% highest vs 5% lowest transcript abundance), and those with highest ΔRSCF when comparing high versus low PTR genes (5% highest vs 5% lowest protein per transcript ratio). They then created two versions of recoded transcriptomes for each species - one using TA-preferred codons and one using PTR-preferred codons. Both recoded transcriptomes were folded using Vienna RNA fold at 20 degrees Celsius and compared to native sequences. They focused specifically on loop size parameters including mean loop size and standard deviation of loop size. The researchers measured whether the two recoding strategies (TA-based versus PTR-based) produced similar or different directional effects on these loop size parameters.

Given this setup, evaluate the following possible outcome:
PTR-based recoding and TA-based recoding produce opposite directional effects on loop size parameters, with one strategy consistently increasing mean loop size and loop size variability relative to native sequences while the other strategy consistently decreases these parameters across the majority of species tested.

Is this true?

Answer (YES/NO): NO